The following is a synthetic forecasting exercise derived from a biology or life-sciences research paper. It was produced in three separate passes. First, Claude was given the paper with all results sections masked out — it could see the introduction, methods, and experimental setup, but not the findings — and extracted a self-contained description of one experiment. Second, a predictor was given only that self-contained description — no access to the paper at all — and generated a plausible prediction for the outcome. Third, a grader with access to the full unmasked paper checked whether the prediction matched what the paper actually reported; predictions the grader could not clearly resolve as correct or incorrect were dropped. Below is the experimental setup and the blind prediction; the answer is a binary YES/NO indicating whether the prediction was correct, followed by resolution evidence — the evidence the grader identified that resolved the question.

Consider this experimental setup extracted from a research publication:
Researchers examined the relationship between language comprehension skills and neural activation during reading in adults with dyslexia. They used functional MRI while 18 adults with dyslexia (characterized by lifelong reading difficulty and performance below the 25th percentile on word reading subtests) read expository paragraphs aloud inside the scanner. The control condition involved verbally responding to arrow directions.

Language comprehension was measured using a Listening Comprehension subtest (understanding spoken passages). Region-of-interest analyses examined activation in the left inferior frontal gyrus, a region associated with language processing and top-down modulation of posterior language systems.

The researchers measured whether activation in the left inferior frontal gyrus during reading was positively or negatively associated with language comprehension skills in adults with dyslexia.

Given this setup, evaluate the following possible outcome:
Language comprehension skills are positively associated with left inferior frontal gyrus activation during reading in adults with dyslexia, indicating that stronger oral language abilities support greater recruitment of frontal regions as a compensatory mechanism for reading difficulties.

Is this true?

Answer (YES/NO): NO